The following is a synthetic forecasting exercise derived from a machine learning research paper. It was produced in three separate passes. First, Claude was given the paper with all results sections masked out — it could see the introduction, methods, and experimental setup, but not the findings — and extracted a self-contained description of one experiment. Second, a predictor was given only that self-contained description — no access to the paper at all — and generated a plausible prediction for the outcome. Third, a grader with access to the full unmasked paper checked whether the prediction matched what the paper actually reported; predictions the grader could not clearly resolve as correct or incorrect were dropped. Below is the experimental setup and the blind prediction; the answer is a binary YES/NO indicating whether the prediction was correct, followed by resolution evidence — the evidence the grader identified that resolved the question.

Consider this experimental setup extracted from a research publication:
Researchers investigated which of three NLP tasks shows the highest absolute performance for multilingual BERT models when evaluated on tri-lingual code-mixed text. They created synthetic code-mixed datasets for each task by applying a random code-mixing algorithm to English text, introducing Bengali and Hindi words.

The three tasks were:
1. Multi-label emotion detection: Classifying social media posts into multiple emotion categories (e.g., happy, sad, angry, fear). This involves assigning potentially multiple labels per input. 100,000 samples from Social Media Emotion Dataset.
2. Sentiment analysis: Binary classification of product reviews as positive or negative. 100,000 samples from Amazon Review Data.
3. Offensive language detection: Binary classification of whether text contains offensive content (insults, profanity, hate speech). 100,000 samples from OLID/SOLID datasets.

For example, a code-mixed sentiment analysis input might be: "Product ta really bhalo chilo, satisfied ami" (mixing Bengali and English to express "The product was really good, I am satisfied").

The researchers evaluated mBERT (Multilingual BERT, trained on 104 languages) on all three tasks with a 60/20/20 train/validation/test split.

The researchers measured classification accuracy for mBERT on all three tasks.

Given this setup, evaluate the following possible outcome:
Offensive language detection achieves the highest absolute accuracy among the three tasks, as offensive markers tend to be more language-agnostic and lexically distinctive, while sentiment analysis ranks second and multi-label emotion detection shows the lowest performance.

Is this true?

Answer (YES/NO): YES